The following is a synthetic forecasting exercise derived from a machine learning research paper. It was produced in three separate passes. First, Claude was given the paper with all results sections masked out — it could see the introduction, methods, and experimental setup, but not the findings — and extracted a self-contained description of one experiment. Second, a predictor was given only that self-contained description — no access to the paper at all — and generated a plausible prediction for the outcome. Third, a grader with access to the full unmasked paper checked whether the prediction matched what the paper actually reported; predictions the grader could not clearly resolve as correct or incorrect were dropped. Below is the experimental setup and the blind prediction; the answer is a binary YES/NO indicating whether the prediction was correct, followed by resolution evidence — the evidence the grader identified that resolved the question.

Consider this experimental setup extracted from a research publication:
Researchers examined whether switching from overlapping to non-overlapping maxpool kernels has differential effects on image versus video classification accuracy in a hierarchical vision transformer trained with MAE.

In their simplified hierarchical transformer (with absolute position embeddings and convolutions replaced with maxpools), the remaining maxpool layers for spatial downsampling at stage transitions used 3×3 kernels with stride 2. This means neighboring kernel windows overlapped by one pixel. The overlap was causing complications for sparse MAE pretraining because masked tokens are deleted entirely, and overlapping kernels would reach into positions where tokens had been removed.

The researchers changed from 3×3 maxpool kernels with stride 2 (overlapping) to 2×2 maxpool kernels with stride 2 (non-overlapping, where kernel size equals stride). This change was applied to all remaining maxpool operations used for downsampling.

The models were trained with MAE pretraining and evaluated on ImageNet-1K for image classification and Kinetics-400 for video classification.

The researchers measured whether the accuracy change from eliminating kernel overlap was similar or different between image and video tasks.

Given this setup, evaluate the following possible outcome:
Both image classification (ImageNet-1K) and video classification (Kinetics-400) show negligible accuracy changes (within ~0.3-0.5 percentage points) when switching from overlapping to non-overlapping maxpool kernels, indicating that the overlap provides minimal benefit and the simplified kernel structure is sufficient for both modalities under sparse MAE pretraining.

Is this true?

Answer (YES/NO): NO